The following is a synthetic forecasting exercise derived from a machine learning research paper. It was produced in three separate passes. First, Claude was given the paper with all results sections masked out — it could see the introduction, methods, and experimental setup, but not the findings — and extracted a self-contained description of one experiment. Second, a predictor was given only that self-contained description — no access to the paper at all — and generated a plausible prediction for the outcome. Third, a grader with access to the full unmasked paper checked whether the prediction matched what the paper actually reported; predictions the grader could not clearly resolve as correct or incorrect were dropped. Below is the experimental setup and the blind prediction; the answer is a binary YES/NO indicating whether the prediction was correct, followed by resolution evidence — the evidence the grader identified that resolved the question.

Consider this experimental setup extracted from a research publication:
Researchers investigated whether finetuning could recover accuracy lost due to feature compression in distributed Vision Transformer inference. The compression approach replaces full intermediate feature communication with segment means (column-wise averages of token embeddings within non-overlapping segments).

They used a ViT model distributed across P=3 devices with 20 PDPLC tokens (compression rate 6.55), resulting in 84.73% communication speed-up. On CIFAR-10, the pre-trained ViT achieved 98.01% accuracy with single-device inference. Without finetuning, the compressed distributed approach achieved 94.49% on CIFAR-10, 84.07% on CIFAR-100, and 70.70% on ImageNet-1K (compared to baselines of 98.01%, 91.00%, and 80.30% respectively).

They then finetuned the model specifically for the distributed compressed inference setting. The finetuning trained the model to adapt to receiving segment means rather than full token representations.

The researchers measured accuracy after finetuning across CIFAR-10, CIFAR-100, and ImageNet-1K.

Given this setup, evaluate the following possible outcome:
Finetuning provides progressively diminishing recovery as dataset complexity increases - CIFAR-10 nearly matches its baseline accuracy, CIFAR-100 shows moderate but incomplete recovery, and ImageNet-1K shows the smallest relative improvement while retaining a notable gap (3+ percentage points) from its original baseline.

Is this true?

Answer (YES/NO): YES